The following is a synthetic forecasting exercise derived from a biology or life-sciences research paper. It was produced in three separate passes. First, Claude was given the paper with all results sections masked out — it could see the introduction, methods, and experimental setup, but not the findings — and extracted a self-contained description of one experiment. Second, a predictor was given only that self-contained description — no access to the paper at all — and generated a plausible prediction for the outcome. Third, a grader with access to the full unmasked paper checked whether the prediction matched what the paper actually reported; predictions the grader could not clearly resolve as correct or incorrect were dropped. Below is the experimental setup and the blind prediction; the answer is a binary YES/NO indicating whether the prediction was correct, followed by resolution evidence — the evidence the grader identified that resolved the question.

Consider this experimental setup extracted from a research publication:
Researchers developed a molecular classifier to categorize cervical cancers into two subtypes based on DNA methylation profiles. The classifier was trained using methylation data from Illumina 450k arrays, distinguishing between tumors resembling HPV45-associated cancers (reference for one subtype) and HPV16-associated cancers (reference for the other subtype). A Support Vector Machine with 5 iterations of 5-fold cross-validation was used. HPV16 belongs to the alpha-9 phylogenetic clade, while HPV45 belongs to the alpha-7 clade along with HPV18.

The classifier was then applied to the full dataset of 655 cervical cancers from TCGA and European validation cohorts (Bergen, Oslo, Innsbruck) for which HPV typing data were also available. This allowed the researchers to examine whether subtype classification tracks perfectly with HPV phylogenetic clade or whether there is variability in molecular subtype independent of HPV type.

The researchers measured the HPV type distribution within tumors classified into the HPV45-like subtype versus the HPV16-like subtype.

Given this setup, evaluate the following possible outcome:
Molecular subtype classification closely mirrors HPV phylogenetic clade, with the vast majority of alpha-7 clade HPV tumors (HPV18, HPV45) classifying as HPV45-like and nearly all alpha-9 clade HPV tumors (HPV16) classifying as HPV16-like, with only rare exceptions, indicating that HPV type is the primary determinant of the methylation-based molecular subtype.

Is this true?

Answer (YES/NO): NO